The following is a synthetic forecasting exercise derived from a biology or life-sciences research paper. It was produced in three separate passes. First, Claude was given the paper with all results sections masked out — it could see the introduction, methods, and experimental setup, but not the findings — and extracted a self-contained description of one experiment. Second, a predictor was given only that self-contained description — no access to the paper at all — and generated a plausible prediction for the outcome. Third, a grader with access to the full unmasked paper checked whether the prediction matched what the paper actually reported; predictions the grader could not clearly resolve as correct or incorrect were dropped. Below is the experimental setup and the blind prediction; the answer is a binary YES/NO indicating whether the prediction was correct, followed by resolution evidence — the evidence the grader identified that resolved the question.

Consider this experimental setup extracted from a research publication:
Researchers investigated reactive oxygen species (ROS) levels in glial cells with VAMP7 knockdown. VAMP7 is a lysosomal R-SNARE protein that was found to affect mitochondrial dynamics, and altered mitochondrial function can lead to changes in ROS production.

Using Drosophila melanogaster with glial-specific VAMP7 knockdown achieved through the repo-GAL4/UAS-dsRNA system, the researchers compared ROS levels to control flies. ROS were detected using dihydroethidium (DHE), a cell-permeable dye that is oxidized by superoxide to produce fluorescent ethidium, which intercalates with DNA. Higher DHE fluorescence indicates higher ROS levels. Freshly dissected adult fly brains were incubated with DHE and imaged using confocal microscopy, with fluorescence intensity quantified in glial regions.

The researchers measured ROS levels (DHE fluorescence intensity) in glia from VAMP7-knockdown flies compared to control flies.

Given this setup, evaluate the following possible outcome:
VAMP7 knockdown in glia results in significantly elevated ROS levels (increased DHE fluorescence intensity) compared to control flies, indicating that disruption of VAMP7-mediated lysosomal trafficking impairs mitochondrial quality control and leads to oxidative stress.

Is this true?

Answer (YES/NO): YES